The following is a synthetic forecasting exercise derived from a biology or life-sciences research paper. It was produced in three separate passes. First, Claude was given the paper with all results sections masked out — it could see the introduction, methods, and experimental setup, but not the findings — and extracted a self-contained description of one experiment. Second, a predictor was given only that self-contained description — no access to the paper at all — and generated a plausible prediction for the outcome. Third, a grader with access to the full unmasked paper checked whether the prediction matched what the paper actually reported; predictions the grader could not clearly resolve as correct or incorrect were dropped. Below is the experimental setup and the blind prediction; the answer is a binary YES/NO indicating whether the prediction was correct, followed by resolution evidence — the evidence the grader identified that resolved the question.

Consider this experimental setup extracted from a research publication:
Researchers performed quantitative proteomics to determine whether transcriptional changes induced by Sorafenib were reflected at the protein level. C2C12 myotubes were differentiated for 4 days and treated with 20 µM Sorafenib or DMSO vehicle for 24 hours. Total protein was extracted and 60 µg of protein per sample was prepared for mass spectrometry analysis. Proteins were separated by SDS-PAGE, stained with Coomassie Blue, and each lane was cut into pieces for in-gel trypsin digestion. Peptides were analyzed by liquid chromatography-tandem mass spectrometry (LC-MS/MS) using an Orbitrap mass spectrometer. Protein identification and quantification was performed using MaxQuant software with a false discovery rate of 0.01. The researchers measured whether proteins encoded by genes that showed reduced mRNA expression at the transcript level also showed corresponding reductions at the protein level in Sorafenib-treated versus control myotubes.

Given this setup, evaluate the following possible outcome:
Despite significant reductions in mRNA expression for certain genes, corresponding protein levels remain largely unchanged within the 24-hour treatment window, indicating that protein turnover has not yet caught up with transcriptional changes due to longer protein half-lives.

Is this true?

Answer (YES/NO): NO